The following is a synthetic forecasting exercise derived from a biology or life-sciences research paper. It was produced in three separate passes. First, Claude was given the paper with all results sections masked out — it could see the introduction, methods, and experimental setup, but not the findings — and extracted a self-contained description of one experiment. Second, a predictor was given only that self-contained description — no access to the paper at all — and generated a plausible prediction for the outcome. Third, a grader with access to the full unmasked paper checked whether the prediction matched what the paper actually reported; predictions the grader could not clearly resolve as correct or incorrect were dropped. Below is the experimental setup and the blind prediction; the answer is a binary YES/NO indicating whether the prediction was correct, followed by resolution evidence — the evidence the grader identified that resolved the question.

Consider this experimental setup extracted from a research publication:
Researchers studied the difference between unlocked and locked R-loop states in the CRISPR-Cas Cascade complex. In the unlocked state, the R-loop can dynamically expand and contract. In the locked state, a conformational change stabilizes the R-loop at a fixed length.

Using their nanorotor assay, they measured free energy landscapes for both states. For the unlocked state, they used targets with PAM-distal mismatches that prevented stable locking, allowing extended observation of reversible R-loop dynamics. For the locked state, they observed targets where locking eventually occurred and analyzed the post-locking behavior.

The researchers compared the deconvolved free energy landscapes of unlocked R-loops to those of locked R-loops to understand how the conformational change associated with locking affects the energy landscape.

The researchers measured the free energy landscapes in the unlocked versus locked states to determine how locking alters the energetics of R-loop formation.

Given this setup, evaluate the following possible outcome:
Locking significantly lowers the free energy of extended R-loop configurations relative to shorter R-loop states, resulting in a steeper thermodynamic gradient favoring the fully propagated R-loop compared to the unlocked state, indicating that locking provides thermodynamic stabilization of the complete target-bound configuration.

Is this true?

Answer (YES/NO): YES